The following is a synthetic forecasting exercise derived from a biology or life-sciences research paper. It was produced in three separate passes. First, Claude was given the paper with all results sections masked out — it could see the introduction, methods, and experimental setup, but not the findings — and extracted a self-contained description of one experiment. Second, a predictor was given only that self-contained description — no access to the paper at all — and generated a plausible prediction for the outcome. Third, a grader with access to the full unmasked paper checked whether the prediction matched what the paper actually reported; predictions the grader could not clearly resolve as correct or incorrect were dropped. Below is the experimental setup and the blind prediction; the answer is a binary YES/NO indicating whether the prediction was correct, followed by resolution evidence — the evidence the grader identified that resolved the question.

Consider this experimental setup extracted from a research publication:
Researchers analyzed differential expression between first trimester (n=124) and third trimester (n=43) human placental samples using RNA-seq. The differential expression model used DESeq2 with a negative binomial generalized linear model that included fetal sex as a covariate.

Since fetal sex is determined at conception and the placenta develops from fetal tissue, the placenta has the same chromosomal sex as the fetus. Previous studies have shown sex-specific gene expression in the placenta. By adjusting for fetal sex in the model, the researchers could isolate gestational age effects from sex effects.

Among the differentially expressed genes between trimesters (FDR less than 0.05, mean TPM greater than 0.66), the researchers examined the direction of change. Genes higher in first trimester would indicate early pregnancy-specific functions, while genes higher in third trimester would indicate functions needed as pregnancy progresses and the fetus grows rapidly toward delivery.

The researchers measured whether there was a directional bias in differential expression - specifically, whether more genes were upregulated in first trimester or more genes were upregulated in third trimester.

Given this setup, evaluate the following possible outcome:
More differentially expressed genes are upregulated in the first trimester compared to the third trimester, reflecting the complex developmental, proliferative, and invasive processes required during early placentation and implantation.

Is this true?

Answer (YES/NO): NO